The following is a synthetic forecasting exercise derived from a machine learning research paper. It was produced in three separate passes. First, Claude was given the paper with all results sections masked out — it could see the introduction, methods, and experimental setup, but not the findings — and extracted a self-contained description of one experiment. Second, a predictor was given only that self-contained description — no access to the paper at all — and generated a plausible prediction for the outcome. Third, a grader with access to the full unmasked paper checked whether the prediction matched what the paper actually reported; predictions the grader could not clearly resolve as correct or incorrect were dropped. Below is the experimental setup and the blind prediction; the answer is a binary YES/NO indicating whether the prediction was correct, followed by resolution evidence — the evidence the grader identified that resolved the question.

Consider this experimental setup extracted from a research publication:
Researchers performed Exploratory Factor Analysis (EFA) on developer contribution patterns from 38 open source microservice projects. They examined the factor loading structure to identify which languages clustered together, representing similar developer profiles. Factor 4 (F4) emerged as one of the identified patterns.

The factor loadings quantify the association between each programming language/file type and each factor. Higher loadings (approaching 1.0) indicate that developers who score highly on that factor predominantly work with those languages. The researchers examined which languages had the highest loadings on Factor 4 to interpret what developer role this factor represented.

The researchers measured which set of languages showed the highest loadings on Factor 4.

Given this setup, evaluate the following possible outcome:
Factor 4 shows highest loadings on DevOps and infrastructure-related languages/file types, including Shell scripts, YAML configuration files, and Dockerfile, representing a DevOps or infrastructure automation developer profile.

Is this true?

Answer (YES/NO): NO